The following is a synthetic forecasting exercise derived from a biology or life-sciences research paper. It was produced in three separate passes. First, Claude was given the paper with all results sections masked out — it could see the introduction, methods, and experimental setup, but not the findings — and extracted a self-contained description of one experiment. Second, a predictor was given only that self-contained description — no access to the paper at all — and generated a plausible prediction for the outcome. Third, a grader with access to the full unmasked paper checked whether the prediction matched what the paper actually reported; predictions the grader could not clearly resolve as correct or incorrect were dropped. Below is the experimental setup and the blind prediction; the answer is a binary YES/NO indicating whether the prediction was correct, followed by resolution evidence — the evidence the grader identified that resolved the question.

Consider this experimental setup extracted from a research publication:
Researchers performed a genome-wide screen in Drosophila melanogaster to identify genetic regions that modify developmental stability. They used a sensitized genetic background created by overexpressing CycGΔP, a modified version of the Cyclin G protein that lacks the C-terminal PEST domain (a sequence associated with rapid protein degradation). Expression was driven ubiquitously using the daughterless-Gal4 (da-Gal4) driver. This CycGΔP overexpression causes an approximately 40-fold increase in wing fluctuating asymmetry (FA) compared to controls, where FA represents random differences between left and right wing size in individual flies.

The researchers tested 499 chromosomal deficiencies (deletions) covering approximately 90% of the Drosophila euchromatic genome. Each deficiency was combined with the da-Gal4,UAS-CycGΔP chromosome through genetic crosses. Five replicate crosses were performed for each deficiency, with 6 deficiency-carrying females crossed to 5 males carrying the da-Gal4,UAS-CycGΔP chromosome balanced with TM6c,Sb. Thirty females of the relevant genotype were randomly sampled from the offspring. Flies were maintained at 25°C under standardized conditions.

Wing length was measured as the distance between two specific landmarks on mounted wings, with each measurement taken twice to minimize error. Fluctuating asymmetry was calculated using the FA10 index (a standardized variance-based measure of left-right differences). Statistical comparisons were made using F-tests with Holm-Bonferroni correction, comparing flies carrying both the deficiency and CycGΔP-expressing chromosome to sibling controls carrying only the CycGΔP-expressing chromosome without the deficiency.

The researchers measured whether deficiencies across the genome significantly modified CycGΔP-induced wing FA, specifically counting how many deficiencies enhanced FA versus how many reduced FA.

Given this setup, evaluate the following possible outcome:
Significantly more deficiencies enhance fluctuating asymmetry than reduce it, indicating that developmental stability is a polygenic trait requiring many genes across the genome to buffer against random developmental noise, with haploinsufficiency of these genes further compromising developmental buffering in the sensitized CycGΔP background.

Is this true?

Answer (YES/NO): NO